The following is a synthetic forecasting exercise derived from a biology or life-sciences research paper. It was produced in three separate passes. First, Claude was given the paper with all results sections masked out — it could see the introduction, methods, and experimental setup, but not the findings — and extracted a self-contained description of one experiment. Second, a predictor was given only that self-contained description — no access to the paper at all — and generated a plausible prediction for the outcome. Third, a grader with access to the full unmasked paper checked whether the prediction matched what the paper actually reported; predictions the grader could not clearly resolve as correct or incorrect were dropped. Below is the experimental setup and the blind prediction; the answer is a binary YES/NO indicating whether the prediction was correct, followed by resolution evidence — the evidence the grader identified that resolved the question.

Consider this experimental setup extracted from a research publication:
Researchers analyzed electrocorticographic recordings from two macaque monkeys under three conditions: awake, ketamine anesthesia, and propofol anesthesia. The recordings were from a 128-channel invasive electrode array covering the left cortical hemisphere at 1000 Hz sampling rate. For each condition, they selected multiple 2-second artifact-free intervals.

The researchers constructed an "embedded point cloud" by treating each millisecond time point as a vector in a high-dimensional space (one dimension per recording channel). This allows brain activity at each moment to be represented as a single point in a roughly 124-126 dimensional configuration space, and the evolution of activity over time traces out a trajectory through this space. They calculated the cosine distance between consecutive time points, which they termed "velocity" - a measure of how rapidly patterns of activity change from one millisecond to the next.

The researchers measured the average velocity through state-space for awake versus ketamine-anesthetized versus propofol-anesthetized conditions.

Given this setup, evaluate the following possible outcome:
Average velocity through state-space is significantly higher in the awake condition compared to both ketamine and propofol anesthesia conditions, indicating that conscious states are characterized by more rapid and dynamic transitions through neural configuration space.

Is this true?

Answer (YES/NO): YES